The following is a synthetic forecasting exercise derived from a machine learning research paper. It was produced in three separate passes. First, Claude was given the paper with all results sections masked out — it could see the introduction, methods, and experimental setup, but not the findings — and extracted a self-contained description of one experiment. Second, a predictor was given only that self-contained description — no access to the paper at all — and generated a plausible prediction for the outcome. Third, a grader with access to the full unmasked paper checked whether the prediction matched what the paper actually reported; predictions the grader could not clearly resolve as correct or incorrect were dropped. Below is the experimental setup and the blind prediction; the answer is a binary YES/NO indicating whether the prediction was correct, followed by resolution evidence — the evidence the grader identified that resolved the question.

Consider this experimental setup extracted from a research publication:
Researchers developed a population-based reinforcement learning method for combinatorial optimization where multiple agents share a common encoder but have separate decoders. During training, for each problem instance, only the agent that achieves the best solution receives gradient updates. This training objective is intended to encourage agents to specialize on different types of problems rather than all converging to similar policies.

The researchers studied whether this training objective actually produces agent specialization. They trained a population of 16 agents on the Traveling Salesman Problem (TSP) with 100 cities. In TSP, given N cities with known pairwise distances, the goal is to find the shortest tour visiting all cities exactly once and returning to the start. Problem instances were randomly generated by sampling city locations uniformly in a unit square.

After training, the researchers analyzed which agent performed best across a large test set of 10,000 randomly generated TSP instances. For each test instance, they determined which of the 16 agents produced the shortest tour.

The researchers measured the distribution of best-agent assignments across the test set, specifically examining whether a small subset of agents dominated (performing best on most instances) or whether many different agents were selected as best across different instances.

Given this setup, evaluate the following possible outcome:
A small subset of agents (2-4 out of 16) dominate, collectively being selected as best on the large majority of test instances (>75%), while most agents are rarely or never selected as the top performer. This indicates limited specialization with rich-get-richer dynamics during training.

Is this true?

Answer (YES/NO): NO